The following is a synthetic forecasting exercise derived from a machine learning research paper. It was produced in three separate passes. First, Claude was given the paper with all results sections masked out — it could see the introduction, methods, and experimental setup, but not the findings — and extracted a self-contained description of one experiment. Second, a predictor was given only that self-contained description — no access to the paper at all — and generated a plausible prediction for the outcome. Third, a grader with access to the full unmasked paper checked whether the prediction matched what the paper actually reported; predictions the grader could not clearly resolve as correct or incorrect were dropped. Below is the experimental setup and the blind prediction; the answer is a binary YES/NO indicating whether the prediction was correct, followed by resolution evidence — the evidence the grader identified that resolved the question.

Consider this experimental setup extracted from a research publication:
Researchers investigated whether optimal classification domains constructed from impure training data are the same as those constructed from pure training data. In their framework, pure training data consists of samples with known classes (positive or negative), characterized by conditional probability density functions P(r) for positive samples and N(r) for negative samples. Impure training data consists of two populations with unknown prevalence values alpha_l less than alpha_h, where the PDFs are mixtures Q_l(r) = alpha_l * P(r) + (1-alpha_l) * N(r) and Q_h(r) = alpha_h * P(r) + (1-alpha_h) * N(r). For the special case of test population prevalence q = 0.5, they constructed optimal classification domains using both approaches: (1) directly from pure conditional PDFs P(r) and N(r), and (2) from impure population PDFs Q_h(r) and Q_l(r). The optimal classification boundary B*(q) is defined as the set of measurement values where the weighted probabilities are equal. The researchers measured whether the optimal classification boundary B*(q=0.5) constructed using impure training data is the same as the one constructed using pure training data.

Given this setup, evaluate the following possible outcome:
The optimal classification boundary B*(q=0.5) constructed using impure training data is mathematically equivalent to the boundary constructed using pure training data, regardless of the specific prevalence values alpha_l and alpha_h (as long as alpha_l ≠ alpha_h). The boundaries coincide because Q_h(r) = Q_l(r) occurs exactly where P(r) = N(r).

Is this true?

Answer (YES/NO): YES